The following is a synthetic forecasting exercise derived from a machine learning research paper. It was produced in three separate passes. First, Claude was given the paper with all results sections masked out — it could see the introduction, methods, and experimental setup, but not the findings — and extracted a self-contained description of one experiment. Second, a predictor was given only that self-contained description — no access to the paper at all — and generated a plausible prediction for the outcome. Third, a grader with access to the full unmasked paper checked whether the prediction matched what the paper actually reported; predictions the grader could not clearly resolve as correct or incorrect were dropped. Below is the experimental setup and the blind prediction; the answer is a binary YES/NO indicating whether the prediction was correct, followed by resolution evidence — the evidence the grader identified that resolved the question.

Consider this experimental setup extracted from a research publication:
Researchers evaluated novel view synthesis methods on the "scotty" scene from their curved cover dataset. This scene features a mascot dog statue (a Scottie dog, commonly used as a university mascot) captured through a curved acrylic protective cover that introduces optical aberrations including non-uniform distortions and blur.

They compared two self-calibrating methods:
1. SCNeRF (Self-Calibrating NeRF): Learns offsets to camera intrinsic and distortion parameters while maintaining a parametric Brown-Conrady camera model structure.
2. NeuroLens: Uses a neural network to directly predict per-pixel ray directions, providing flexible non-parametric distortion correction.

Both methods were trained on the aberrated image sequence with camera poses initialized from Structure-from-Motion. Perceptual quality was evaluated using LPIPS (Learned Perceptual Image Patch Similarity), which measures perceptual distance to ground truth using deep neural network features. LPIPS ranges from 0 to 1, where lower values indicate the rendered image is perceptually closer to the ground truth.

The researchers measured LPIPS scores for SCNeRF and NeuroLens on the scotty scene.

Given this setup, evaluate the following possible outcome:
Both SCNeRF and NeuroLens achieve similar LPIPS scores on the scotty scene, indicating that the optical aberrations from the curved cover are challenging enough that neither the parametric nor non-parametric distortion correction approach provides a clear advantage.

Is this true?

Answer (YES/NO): NO